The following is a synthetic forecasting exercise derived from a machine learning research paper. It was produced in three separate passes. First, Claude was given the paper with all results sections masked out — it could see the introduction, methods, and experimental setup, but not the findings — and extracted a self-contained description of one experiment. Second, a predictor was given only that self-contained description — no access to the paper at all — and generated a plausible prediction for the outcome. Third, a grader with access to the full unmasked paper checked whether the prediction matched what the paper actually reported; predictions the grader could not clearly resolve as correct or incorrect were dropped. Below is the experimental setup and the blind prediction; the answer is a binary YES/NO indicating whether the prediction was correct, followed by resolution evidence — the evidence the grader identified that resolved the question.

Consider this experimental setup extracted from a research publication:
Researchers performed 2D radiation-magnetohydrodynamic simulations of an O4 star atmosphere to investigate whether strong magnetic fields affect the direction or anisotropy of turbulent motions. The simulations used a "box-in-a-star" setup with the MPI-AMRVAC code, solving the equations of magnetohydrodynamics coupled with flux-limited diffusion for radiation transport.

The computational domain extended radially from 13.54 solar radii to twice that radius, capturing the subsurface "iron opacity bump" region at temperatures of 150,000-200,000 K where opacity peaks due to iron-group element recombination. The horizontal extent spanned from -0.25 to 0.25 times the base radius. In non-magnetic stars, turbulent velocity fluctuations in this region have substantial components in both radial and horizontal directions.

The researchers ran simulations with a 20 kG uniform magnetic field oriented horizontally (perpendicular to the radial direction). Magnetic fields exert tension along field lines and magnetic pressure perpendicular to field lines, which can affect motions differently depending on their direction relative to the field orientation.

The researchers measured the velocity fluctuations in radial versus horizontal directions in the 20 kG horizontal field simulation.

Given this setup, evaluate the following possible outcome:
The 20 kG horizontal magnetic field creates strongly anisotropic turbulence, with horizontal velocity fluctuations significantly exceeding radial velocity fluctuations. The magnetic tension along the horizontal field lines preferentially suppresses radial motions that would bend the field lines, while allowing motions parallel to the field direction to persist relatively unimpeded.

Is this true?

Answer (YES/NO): NO